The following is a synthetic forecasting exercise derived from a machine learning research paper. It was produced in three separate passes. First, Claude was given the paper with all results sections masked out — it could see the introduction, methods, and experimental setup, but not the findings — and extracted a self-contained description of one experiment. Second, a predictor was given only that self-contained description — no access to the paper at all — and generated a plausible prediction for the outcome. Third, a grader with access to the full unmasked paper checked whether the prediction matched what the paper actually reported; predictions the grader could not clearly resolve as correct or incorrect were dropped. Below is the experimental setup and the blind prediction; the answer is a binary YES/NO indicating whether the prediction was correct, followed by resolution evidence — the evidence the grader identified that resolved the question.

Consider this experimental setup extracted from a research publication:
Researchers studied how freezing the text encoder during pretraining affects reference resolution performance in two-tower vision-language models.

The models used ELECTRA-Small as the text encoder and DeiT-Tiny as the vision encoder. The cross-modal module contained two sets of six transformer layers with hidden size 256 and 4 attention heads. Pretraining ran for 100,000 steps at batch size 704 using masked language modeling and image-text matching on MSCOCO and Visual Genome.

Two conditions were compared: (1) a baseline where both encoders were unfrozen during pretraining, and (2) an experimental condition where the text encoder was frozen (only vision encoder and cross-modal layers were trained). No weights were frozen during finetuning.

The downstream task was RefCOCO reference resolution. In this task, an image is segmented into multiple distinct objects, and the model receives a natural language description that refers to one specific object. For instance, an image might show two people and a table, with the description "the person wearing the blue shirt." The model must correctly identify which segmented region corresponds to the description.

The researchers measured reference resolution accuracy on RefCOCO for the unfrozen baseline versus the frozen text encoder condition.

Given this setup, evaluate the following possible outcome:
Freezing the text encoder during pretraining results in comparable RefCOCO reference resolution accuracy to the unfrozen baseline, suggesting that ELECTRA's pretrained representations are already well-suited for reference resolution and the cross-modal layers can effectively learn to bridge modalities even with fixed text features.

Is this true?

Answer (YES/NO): NO